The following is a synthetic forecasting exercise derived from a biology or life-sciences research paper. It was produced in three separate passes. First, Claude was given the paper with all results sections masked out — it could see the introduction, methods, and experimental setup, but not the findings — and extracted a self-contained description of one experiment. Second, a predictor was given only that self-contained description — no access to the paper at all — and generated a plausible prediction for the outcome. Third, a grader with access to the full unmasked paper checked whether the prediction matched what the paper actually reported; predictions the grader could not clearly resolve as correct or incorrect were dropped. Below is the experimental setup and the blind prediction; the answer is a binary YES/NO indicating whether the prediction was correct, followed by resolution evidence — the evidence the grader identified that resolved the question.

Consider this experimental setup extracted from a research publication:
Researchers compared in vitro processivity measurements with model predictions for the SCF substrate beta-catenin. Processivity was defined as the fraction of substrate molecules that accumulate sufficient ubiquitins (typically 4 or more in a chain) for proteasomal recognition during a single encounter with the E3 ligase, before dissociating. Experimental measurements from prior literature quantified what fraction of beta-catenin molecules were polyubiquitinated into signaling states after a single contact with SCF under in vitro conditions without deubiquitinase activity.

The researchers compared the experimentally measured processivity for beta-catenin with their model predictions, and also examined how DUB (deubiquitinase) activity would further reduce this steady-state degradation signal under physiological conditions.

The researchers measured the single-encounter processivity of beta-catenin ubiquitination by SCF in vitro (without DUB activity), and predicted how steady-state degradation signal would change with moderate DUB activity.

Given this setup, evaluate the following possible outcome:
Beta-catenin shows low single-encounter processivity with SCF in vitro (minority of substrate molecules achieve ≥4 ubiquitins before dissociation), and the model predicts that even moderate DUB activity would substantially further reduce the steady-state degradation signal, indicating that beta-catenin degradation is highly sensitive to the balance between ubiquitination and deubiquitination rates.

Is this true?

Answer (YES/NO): YES